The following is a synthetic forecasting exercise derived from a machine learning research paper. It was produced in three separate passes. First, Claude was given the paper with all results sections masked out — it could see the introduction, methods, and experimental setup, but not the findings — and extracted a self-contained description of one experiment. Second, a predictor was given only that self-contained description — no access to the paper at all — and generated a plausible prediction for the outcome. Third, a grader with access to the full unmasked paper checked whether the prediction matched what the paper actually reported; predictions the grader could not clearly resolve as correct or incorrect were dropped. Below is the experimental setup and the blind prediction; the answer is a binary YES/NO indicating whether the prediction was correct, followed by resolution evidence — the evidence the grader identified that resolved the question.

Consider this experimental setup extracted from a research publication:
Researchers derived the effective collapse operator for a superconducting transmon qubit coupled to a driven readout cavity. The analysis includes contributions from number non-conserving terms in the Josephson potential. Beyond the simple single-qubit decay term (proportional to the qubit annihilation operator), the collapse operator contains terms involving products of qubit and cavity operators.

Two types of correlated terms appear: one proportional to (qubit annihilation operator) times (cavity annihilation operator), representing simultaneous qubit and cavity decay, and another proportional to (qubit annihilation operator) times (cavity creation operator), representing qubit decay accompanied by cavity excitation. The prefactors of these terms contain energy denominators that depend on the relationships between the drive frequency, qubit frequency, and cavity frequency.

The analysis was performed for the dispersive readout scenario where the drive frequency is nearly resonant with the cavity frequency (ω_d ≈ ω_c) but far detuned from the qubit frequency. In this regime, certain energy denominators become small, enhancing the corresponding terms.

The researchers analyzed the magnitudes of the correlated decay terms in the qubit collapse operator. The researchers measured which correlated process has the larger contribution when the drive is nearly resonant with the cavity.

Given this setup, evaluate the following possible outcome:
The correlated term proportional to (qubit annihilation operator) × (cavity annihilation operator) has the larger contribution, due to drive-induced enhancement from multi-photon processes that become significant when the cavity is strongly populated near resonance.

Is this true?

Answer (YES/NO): YES